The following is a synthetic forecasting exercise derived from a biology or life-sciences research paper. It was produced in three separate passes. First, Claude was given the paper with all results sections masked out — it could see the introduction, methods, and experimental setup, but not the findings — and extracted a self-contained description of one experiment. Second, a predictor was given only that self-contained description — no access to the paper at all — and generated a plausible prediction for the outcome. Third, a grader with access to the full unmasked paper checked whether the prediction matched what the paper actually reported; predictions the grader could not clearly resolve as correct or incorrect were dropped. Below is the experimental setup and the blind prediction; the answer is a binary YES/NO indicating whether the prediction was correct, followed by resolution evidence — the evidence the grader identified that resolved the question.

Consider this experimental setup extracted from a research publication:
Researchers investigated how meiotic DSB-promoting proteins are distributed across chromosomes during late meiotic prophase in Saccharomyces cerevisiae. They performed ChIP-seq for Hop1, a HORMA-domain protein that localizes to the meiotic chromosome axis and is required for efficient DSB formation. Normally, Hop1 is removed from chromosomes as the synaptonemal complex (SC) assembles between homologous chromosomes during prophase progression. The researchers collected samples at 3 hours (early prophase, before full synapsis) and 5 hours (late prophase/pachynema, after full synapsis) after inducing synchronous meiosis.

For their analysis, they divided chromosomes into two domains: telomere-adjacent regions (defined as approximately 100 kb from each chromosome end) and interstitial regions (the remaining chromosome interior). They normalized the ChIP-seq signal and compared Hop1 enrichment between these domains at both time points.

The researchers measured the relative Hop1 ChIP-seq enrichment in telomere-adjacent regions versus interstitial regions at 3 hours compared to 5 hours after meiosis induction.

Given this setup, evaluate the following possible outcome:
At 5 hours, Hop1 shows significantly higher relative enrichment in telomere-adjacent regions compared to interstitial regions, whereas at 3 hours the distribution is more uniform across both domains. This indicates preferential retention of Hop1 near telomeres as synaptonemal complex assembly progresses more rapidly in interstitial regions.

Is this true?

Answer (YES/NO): YES